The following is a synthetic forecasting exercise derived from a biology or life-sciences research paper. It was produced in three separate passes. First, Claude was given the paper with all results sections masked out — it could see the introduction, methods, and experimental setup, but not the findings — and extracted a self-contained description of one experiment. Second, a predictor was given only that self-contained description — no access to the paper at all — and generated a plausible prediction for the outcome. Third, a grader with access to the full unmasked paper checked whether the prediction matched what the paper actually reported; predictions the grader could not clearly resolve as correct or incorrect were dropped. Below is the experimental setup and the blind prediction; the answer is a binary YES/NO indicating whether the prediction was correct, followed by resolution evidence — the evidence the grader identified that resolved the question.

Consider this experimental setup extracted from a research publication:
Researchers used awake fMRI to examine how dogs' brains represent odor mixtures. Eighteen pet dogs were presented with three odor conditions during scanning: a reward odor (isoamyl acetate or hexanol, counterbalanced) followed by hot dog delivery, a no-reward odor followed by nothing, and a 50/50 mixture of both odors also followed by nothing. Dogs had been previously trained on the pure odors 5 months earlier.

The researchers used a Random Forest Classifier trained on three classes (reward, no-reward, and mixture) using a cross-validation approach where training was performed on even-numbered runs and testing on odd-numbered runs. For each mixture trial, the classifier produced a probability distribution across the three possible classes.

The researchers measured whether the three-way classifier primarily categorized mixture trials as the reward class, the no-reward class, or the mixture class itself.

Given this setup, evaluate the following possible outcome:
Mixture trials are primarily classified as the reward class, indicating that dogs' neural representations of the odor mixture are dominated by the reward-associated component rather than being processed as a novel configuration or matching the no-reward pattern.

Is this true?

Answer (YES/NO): NO